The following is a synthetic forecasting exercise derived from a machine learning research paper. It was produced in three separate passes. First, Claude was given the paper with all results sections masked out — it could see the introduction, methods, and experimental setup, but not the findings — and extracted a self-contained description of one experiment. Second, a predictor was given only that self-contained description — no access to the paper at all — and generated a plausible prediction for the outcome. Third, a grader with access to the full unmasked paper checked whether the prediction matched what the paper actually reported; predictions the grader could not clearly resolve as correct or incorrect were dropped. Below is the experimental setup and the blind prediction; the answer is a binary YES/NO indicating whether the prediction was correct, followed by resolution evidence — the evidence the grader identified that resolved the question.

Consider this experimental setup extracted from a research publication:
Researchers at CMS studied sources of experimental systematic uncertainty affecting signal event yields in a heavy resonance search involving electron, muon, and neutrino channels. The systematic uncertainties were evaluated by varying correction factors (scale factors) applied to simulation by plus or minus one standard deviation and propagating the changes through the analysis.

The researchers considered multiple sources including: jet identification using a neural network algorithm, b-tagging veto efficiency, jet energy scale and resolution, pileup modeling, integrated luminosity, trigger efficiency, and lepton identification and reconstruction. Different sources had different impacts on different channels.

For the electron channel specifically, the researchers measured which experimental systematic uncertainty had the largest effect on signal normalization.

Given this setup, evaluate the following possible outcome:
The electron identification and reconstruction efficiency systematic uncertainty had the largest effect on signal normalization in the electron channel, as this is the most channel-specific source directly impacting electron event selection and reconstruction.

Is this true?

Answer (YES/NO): YES